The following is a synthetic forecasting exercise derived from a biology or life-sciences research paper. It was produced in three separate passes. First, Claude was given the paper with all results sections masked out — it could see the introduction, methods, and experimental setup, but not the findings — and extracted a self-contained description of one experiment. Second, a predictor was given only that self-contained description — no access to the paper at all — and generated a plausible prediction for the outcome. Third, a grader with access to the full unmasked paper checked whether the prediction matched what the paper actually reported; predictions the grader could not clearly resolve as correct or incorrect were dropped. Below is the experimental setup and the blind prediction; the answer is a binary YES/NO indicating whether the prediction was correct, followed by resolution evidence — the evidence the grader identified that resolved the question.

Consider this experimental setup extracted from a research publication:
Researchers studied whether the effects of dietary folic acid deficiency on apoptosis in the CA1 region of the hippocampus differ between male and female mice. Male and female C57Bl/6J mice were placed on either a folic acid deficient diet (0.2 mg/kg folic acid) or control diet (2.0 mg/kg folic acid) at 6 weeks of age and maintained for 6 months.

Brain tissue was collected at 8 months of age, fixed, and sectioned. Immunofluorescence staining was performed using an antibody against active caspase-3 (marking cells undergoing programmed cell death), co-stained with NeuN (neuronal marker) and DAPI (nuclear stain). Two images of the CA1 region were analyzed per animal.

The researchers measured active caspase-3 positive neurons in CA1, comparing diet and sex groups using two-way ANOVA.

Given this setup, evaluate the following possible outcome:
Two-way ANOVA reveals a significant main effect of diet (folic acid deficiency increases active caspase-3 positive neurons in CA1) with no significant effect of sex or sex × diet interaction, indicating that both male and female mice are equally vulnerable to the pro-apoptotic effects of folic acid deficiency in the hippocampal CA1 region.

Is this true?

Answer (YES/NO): NO